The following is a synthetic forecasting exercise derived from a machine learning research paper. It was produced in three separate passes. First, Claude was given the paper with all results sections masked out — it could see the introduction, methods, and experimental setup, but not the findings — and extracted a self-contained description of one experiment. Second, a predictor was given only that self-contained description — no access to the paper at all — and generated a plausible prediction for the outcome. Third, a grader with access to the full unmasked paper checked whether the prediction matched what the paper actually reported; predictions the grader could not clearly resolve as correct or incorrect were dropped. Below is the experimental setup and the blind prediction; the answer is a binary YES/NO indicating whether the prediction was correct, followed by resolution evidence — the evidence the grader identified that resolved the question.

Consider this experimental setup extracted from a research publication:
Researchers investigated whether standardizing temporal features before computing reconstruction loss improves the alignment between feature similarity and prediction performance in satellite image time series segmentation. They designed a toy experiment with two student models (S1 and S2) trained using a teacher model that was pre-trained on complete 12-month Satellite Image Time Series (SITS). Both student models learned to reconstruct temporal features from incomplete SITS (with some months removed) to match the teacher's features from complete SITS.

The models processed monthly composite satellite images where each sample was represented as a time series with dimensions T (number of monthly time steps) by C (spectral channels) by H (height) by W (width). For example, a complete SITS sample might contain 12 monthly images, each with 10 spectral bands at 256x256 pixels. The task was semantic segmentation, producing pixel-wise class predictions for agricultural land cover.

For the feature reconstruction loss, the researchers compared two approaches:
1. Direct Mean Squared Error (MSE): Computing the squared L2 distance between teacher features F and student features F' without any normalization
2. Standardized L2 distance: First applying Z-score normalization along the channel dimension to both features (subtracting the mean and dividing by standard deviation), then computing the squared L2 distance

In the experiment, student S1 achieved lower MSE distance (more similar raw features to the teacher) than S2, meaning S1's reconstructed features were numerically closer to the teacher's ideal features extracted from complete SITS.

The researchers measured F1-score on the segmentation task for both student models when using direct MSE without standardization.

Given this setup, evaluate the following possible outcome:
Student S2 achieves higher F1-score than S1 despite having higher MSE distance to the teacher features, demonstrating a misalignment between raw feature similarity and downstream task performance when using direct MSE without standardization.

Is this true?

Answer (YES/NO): YES